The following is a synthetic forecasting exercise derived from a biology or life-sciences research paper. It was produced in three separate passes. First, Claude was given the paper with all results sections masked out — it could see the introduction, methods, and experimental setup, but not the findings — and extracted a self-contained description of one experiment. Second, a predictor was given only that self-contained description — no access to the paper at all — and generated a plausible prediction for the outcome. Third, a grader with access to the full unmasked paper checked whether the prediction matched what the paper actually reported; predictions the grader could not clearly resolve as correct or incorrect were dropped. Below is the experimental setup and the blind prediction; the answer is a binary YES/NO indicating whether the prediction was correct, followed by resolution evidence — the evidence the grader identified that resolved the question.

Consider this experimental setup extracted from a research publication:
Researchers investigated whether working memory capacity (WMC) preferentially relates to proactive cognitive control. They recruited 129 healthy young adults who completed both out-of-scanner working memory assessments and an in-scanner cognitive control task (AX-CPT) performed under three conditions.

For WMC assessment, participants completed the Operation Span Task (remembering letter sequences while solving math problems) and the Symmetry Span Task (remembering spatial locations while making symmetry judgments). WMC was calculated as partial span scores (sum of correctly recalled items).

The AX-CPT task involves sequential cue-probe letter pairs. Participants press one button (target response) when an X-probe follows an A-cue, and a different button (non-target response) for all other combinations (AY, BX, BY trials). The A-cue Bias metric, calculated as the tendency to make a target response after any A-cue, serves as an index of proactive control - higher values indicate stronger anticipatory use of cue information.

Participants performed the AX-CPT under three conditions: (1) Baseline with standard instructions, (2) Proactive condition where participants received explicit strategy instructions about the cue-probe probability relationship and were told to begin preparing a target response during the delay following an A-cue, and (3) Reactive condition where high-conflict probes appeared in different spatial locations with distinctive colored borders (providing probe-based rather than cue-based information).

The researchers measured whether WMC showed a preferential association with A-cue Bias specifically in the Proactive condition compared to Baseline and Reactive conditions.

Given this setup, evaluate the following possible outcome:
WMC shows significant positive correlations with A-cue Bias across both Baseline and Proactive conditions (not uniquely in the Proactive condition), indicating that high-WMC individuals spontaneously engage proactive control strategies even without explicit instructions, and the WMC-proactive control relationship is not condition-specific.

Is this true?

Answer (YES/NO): NO